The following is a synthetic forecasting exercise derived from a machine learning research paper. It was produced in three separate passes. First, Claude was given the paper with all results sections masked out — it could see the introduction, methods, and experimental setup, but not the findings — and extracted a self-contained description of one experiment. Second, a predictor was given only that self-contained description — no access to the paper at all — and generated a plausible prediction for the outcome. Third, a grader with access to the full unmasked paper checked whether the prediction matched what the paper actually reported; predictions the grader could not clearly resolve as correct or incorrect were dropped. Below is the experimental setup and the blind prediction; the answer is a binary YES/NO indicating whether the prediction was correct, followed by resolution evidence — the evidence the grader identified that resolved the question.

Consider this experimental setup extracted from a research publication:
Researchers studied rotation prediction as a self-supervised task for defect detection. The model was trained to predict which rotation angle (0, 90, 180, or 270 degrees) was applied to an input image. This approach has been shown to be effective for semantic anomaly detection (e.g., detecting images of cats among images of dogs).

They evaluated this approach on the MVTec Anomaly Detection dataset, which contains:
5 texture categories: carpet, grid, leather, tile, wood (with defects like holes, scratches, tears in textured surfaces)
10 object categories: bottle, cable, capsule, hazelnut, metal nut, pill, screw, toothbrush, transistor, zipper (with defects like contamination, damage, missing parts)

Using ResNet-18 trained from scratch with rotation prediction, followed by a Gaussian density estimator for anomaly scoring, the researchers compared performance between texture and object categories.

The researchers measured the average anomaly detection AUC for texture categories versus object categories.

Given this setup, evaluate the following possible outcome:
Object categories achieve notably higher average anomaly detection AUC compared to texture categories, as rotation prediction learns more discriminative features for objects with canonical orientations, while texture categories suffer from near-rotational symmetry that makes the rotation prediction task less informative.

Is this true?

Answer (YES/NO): NO